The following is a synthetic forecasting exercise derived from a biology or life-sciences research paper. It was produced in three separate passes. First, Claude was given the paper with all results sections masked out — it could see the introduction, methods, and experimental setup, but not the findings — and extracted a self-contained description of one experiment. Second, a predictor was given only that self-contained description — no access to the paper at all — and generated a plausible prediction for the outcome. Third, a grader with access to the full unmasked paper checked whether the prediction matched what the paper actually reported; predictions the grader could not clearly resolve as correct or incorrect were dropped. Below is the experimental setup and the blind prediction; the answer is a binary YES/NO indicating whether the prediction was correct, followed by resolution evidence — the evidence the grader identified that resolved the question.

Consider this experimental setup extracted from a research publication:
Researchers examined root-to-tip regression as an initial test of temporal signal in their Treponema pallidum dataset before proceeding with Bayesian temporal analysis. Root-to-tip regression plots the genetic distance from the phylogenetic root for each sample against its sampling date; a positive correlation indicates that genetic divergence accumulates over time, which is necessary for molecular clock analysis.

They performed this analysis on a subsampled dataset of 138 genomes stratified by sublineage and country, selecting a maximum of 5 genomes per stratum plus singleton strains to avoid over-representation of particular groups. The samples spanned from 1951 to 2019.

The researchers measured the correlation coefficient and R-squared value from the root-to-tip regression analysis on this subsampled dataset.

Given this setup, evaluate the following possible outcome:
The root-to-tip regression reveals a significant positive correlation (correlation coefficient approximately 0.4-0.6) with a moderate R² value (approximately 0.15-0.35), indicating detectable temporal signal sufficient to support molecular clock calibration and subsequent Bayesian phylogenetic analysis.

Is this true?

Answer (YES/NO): NO